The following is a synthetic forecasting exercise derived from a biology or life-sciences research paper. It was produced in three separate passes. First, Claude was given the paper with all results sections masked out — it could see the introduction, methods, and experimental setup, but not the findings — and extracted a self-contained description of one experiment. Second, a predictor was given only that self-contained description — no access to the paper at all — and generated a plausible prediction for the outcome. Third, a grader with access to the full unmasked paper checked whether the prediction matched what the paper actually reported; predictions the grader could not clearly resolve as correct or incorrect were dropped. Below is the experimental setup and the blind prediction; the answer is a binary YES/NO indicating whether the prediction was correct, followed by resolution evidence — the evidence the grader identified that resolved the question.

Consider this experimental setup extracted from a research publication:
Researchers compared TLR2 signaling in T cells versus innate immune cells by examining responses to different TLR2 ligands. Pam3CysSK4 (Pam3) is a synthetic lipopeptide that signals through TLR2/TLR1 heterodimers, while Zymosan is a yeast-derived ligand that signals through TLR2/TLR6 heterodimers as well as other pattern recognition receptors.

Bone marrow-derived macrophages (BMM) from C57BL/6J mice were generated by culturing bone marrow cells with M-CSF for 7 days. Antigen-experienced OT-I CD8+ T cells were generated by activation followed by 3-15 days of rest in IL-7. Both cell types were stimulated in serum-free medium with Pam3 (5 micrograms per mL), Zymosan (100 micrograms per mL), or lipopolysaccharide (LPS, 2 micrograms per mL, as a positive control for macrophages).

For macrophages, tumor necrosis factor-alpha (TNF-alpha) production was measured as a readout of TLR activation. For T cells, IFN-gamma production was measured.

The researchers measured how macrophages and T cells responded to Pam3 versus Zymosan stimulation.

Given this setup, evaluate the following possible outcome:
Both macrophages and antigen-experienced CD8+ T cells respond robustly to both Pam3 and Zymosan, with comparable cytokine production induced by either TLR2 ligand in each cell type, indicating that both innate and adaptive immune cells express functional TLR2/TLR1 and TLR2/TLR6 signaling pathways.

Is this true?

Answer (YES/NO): NO